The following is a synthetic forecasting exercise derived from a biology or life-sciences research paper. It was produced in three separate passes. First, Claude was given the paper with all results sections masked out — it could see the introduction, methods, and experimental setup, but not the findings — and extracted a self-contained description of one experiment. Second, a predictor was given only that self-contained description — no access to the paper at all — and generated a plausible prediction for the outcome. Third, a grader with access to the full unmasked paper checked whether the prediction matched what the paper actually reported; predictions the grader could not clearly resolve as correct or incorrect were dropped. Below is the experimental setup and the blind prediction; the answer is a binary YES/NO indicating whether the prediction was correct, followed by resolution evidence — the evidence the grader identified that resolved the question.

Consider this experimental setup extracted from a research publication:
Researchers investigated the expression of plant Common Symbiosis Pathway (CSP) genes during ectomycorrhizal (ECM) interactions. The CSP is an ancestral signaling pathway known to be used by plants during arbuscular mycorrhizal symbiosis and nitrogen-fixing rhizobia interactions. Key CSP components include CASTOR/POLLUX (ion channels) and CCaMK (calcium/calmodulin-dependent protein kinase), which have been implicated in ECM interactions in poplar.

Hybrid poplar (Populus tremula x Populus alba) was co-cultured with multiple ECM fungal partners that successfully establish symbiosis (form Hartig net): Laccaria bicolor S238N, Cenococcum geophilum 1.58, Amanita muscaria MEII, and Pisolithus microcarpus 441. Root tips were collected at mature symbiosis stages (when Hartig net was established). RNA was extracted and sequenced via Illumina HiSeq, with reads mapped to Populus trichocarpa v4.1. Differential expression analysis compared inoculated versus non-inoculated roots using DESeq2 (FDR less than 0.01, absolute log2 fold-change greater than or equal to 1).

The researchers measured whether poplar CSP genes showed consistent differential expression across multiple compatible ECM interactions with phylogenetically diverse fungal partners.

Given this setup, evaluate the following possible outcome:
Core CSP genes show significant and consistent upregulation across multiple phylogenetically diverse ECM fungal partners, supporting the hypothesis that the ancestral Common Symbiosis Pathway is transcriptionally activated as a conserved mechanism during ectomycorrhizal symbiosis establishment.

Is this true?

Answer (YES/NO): NO